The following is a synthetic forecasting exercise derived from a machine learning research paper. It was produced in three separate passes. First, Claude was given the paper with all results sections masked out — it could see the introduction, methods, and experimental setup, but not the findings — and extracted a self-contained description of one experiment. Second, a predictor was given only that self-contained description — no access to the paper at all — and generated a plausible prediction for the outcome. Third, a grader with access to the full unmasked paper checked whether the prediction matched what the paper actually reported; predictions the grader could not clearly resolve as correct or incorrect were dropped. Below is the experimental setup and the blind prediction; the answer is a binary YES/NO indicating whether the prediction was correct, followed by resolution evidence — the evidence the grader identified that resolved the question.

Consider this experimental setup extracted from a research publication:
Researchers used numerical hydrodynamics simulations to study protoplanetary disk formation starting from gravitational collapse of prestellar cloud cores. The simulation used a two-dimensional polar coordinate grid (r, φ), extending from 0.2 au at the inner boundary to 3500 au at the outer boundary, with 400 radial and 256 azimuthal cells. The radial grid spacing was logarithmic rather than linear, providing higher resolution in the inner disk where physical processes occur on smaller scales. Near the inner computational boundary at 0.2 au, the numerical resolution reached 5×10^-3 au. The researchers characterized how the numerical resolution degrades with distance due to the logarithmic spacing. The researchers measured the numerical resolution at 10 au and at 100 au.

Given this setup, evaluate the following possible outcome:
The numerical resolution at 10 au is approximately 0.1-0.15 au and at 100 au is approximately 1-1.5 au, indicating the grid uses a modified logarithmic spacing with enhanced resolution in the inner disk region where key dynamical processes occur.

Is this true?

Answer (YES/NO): NO